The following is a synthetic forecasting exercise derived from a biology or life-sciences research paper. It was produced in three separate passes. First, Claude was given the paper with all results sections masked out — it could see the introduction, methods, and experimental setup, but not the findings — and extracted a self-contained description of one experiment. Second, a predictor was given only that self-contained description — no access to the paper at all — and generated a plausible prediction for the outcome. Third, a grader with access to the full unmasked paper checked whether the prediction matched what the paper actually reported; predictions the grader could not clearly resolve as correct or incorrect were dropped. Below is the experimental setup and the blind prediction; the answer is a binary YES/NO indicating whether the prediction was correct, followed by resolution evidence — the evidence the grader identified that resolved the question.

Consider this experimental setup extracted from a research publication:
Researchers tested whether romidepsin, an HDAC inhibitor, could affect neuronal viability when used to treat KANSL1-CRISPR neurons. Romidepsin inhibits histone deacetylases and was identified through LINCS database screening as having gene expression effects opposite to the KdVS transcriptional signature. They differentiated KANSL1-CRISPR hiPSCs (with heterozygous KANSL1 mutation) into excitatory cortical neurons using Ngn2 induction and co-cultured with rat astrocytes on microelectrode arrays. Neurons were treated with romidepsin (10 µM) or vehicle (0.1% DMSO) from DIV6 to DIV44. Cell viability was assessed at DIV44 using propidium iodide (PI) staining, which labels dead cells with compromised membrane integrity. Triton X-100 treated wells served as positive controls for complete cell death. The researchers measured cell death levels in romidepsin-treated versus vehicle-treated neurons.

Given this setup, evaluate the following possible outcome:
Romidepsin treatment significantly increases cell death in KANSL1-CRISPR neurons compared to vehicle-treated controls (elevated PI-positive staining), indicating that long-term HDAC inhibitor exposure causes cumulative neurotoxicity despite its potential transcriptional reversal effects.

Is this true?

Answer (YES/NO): YES